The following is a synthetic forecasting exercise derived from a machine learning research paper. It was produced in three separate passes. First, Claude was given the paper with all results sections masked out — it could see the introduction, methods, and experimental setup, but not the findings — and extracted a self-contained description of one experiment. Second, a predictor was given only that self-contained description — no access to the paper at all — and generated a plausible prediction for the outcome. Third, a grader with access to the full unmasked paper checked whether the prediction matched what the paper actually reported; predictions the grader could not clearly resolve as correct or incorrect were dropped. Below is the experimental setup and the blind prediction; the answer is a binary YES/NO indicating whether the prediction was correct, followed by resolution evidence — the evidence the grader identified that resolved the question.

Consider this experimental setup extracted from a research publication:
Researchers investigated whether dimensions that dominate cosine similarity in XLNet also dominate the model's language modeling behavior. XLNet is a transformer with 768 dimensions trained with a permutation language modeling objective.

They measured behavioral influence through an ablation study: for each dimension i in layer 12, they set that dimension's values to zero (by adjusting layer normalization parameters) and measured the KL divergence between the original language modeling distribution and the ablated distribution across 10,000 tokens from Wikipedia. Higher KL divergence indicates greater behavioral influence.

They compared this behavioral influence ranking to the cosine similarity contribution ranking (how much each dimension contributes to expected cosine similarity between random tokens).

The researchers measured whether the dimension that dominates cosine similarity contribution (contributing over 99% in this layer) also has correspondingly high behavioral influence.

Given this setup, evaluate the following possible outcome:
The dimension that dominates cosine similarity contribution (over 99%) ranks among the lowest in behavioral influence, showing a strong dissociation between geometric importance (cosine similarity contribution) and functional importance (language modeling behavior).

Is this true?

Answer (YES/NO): YES